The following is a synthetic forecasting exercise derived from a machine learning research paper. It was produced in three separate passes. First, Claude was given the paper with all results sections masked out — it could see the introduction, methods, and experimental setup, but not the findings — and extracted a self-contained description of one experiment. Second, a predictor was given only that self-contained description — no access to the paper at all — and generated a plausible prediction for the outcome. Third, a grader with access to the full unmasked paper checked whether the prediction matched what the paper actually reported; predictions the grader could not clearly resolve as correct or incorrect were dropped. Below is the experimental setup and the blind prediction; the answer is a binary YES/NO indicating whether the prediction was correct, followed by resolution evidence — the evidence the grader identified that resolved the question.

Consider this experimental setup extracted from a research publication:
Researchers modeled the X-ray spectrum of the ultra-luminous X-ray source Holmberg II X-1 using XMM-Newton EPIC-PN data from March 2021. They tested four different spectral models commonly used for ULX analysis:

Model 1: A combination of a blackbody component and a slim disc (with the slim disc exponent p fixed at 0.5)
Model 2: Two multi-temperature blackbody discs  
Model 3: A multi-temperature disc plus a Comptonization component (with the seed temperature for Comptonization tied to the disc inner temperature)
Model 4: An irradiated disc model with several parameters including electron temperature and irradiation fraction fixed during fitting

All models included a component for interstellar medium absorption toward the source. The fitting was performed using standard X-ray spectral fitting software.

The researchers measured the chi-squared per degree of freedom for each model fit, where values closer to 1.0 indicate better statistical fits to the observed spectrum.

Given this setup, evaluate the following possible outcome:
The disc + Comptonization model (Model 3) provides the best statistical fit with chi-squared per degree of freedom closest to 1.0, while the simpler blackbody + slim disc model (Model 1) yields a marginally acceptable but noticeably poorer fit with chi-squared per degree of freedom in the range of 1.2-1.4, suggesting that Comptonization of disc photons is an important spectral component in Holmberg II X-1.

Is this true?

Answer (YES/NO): NO